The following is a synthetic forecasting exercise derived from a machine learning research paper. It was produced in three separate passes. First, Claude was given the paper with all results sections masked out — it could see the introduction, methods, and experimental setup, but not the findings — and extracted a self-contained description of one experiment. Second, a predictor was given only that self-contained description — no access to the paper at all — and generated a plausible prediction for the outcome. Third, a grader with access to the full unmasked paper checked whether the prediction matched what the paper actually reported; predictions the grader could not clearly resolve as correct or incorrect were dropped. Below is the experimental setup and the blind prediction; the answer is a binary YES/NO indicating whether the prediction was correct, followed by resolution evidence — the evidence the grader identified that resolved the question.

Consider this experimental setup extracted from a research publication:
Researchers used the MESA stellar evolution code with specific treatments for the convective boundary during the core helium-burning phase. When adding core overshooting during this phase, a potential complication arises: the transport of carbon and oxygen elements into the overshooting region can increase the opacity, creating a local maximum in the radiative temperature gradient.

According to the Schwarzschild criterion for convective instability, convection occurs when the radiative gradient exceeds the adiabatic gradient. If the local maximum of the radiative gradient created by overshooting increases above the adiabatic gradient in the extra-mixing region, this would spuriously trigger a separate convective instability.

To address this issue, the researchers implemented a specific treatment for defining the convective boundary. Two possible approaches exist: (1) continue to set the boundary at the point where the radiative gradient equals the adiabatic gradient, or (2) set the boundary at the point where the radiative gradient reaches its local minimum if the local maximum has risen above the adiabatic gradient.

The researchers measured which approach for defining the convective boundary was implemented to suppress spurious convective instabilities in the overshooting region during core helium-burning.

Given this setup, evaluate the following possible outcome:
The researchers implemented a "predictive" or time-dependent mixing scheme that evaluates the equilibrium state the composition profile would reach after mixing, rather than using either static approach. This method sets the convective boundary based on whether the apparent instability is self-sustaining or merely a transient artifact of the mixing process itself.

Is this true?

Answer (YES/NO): NO